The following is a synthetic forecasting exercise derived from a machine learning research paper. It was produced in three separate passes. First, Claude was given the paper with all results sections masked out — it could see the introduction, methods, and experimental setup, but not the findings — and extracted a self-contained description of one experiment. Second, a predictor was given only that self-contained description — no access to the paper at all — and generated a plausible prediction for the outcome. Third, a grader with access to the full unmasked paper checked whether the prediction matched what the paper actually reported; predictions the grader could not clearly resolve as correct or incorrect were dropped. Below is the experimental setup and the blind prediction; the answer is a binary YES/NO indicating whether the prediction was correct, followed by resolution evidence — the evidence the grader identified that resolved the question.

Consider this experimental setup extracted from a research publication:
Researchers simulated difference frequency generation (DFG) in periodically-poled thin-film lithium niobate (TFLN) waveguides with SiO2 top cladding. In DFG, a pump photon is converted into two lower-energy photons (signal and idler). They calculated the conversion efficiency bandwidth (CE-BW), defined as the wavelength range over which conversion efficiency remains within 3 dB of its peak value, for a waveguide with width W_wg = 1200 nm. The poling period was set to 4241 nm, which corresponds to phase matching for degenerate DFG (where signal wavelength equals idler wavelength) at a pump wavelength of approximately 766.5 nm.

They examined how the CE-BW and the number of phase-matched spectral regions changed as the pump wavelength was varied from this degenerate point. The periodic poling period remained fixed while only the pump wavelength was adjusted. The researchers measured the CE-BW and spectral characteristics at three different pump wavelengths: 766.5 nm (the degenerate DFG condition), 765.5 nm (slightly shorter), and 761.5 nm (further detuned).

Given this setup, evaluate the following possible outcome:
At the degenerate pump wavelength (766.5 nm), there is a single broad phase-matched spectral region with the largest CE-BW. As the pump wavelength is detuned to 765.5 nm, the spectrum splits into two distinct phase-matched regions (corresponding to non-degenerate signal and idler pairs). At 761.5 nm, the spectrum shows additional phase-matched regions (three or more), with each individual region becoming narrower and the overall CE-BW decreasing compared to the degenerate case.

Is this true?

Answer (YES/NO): NO